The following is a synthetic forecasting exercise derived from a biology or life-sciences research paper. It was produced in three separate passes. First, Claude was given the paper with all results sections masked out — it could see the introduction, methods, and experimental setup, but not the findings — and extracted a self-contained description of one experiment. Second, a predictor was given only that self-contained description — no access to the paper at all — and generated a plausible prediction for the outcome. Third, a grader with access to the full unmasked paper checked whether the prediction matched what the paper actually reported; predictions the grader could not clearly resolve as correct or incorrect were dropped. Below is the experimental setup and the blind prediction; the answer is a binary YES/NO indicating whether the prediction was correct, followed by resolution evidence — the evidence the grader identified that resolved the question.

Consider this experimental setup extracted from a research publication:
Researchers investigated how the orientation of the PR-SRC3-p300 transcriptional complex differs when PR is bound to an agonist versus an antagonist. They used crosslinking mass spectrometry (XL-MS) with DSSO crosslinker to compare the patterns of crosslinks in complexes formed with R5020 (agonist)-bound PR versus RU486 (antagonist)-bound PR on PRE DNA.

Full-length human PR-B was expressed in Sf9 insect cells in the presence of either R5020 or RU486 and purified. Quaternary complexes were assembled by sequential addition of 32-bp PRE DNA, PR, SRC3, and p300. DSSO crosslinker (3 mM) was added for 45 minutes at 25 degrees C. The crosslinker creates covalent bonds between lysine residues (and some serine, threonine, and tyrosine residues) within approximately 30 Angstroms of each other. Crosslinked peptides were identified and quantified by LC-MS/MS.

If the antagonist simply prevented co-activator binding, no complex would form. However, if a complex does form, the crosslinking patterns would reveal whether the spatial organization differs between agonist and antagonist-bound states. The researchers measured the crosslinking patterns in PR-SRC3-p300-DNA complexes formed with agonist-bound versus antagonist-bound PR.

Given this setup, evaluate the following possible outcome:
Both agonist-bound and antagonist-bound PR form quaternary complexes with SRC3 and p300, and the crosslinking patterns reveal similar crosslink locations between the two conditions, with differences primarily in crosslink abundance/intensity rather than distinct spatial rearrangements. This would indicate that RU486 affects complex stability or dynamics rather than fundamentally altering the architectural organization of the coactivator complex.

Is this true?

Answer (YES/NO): NO